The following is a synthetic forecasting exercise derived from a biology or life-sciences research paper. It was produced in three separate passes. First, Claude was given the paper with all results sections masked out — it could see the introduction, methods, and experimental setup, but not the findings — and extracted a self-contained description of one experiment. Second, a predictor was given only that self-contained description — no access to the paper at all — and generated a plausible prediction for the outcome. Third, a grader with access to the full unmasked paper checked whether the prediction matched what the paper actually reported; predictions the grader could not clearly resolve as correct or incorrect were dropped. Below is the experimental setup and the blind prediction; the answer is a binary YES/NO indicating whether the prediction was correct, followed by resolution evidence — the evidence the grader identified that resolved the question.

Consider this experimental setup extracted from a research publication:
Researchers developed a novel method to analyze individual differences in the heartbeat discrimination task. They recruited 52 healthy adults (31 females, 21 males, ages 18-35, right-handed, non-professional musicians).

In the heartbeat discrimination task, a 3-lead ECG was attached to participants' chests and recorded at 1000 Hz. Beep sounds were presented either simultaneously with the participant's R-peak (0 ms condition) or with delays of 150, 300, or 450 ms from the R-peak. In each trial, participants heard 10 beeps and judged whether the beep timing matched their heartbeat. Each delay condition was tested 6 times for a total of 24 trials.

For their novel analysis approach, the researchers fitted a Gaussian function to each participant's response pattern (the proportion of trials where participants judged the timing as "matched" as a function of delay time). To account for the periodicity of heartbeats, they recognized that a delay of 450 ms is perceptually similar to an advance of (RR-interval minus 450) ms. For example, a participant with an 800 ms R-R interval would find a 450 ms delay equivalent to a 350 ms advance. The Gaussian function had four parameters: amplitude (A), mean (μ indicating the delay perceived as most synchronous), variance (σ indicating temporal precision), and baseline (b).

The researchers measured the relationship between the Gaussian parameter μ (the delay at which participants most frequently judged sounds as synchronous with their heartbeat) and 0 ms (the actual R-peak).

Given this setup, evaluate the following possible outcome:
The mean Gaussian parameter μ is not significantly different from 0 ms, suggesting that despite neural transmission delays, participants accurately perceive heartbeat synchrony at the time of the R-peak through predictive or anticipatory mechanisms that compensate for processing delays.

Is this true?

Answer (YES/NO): NO